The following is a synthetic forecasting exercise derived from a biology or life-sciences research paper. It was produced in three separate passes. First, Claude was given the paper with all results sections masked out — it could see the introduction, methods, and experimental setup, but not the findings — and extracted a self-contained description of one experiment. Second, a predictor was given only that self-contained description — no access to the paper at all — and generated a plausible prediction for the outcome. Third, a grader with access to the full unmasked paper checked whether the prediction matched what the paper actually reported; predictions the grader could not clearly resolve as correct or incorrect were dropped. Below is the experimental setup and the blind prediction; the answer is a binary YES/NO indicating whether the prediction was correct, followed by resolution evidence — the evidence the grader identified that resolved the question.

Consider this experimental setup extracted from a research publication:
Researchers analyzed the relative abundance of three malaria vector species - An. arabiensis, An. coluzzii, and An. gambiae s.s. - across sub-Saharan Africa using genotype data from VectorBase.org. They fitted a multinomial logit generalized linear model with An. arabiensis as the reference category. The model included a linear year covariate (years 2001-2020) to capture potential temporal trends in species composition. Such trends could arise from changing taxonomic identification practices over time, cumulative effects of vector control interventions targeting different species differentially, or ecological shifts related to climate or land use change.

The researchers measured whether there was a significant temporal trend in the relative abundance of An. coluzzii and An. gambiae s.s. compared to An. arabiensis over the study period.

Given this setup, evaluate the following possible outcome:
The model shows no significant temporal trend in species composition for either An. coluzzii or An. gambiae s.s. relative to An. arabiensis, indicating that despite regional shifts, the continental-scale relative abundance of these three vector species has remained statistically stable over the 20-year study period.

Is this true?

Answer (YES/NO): NO